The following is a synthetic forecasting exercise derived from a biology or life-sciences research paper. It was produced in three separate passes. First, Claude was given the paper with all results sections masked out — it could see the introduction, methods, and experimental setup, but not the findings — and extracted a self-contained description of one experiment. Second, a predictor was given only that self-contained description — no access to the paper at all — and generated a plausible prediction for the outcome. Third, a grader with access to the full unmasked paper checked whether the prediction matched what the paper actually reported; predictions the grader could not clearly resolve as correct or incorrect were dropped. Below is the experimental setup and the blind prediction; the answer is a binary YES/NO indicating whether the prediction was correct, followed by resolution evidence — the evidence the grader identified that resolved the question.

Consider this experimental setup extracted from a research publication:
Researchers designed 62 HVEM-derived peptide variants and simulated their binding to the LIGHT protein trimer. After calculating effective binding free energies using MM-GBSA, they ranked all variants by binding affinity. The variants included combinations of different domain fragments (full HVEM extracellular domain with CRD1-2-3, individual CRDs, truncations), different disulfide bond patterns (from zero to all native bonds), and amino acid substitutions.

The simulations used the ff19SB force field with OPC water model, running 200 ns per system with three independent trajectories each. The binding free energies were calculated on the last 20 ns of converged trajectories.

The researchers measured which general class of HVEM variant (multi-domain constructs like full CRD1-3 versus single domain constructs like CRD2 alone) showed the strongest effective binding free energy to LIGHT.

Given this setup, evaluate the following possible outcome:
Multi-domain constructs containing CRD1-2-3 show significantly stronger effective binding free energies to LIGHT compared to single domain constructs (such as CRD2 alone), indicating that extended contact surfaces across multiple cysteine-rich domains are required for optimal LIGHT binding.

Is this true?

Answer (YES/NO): NO